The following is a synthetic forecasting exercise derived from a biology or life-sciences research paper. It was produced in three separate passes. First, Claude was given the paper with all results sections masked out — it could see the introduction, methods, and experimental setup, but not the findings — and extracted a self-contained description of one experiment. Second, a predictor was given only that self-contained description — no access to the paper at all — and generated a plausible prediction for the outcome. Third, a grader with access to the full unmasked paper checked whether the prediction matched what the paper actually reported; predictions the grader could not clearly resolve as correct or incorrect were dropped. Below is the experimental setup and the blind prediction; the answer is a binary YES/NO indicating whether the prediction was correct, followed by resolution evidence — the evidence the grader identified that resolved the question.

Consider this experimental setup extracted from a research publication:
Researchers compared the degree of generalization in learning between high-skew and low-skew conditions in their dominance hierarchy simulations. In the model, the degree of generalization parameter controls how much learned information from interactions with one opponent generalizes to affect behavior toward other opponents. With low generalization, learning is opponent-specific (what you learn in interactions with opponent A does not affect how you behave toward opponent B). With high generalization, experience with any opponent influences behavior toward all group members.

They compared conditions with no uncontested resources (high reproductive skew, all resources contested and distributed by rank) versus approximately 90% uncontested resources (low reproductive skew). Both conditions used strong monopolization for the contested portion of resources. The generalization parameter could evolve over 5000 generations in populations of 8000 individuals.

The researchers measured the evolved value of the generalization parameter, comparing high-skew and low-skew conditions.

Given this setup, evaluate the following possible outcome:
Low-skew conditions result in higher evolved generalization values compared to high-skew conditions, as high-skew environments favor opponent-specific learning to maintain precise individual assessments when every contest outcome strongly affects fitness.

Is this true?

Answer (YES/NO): YES